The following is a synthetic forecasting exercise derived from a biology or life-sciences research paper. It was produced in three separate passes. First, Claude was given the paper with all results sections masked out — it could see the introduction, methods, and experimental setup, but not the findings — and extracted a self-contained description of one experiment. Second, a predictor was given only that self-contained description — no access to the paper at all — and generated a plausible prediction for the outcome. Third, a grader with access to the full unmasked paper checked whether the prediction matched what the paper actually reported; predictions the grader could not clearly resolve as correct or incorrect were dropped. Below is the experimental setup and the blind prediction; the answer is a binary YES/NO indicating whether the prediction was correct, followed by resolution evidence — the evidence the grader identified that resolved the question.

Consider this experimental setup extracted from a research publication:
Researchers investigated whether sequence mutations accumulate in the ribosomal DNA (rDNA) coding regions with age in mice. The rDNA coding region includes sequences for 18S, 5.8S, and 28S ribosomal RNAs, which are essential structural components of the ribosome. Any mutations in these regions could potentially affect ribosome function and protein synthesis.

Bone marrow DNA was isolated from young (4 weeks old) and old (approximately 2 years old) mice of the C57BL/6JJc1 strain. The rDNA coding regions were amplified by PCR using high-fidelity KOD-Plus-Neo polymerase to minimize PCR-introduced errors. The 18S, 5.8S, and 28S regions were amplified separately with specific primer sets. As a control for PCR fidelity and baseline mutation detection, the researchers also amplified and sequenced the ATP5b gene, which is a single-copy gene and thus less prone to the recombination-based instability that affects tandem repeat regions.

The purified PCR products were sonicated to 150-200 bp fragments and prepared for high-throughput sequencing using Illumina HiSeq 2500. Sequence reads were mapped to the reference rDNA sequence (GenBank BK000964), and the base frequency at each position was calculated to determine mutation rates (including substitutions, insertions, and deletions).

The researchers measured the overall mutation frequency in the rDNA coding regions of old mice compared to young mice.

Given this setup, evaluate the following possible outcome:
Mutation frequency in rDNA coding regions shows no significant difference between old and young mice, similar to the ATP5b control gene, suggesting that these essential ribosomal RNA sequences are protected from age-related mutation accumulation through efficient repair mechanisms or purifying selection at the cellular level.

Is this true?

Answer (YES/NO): YES